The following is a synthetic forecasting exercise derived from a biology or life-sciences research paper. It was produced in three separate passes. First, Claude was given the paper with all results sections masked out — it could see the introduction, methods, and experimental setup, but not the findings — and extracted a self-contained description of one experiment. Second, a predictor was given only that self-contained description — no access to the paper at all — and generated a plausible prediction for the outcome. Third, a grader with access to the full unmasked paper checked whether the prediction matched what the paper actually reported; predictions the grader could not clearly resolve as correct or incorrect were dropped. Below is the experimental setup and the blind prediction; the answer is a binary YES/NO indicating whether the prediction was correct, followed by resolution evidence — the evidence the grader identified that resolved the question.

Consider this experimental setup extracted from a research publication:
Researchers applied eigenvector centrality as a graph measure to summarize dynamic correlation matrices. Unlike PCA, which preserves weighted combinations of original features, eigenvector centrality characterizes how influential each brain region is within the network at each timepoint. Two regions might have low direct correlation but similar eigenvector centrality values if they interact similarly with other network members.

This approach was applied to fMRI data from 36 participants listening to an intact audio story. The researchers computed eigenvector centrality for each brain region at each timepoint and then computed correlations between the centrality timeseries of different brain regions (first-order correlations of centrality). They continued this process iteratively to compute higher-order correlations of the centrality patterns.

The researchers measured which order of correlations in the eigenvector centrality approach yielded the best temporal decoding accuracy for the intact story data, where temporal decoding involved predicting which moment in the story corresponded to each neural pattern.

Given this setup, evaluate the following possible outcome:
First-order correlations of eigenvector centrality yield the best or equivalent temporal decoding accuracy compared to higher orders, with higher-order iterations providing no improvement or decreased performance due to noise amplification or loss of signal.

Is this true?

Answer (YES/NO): NO